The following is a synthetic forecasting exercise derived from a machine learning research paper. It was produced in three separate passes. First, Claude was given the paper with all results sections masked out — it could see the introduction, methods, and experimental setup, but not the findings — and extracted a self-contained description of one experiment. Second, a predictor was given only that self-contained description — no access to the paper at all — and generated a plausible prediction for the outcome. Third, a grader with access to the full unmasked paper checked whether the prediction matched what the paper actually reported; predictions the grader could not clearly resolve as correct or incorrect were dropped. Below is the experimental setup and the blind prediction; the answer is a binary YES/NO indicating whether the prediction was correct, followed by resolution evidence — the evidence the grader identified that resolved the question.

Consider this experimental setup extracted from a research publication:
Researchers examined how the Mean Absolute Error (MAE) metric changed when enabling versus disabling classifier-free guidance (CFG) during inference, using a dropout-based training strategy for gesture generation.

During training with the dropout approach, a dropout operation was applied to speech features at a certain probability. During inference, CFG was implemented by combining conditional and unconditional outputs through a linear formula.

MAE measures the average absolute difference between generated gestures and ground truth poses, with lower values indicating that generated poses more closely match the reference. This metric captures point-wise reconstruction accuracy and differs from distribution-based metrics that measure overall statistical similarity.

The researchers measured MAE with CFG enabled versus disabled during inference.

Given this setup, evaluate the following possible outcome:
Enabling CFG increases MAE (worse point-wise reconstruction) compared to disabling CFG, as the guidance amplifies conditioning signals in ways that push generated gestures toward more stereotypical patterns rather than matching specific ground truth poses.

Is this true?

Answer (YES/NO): YES